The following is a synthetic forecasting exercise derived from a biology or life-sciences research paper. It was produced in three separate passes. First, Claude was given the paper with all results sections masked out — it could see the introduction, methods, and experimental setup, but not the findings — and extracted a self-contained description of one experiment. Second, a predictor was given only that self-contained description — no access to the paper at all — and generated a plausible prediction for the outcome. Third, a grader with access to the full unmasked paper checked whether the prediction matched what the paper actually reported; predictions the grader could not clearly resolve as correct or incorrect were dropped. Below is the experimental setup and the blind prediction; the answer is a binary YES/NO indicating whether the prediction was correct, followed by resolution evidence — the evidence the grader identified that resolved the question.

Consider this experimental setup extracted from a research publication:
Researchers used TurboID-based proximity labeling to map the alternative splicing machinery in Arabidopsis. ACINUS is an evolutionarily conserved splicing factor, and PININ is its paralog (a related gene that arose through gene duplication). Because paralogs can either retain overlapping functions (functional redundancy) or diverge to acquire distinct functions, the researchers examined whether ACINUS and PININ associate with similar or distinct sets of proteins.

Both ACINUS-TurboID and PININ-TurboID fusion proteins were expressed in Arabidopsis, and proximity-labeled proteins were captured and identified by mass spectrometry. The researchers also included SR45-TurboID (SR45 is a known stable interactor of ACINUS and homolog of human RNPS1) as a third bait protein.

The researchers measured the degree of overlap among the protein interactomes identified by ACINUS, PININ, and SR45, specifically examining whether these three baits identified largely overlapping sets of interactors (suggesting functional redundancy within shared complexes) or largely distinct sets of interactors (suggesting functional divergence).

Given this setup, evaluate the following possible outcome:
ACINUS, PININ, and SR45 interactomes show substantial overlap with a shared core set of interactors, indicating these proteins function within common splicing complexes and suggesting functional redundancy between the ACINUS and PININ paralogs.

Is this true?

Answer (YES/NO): YES